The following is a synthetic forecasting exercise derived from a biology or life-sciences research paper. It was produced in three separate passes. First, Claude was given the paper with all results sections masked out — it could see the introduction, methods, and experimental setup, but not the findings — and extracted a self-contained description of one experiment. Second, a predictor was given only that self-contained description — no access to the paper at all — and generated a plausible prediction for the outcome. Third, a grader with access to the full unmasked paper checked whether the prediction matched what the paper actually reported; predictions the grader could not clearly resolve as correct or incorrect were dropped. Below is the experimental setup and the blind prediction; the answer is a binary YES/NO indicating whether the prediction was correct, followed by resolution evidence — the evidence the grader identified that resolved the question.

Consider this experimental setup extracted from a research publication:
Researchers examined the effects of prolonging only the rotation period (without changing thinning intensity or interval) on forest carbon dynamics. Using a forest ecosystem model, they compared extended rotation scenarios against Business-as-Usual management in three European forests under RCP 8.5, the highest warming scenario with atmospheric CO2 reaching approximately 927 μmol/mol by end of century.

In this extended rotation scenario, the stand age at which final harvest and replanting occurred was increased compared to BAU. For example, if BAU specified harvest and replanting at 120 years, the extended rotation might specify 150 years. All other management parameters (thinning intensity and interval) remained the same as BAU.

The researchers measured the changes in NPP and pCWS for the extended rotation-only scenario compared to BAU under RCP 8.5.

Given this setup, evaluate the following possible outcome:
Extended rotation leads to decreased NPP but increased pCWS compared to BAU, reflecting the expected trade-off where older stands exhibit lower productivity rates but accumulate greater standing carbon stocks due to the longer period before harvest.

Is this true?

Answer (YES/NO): YES